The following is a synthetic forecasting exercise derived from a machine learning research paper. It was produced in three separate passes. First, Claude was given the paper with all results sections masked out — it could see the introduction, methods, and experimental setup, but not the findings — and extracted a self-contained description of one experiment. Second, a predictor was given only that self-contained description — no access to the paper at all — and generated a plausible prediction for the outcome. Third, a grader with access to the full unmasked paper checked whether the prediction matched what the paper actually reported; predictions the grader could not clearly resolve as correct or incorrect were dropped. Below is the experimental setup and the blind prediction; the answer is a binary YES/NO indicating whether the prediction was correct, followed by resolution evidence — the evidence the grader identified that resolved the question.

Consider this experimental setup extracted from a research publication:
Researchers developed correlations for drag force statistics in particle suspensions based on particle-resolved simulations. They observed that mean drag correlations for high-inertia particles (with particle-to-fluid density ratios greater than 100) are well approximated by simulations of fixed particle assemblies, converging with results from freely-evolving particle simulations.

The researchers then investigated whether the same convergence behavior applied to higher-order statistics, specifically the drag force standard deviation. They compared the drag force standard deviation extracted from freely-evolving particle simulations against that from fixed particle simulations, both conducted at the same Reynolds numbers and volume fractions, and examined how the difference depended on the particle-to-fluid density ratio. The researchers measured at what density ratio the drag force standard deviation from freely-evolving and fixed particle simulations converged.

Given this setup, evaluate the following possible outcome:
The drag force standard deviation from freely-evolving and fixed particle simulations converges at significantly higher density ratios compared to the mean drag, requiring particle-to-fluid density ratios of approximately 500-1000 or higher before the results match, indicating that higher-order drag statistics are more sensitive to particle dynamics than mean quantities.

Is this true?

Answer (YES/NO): NO